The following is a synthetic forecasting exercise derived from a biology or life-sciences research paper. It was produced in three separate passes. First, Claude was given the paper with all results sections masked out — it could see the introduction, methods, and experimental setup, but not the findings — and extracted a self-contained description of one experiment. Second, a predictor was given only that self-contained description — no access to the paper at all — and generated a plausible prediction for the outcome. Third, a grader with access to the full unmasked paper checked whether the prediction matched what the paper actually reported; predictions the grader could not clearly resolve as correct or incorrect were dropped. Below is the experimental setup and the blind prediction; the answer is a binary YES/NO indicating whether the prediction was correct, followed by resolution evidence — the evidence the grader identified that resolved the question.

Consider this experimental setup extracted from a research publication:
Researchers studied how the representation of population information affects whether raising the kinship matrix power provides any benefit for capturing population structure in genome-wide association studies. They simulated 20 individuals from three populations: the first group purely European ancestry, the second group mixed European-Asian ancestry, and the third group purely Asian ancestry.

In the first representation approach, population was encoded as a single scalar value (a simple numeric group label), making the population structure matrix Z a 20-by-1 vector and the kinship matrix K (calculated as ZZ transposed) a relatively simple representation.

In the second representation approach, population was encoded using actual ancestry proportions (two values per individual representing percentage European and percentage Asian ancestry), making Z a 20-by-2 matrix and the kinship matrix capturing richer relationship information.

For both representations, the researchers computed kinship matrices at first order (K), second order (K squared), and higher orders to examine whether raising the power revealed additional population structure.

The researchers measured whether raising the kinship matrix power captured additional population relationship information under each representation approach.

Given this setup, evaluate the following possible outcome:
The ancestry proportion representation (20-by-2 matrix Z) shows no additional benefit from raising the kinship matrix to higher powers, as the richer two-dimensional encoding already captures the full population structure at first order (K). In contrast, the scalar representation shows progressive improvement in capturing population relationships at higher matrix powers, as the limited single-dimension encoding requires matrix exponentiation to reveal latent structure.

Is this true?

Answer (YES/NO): NO